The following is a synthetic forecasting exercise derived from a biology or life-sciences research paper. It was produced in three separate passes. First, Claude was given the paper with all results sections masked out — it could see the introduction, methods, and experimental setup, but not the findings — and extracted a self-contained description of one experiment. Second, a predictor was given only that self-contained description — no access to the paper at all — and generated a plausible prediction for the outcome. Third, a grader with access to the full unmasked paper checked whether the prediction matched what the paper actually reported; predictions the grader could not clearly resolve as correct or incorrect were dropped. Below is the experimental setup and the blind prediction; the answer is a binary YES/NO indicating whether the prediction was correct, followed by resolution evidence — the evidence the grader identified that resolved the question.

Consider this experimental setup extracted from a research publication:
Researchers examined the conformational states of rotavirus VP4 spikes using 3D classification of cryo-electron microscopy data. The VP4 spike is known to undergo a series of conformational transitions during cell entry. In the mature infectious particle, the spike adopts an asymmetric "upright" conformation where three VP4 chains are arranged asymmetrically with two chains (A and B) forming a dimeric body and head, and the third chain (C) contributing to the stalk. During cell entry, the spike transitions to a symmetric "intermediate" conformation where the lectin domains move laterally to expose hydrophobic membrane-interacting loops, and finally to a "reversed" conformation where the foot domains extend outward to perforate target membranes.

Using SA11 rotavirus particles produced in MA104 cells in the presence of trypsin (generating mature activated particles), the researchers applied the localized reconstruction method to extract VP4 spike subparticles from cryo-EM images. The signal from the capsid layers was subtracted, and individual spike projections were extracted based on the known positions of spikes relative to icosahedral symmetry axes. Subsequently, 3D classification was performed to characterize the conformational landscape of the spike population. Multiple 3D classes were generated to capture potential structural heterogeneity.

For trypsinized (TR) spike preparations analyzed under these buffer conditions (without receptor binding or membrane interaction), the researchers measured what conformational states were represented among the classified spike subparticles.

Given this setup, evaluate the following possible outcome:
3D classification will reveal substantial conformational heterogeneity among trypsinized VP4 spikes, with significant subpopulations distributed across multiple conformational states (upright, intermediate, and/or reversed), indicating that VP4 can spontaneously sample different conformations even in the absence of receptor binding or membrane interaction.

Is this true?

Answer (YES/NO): NO